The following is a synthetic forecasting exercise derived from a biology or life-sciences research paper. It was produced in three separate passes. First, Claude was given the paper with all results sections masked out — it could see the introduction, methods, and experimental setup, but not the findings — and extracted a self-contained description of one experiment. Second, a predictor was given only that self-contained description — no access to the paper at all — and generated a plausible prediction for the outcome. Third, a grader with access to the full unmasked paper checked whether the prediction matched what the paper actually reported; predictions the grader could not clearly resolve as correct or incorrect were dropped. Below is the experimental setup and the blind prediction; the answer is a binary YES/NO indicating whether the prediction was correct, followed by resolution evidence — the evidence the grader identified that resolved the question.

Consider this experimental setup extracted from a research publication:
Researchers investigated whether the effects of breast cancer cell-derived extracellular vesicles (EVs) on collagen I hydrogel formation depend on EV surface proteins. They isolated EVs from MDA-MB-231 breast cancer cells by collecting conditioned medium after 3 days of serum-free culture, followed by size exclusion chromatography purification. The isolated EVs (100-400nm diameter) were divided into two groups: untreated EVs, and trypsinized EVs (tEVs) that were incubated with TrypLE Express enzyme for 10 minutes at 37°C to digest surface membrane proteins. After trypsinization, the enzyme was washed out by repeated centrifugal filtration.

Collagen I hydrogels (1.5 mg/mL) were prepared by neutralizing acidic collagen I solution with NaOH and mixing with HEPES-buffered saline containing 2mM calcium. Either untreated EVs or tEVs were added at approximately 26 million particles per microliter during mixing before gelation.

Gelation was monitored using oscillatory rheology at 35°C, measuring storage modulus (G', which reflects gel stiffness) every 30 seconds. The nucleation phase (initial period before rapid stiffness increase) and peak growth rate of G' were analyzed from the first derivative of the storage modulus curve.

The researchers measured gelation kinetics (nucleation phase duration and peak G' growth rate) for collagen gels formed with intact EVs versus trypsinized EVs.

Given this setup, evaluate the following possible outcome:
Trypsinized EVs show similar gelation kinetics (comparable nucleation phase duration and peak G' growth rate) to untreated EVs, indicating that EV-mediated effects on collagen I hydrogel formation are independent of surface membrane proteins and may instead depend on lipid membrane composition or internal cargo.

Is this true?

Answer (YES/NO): NO